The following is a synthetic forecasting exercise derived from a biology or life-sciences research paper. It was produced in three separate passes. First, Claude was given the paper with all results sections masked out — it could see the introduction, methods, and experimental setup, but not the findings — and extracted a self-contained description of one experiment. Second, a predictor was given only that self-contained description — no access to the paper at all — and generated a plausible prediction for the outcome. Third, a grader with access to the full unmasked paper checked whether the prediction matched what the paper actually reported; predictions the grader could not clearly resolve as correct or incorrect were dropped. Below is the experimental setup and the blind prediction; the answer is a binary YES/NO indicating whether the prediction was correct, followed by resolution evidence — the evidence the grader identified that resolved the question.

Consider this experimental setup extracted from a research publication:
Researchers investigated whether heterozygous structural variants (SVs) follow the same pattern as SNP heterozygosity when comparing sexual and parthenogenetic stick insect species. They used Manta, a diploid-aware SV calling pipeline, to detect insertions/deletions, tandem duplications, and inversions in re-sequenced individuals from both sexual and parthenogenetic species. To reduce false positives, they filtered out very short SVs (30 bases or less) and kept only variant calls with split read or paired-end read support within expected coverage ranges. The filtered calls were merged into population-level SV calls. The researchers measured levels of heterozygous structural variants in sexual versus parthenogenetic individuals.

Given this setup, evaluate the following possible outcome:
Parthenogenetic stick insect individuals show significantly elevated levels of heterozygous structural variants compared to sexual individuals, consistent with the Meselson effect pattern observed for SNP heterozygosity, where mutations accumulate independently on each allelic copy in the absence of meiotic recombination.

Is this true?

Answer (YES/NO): NO